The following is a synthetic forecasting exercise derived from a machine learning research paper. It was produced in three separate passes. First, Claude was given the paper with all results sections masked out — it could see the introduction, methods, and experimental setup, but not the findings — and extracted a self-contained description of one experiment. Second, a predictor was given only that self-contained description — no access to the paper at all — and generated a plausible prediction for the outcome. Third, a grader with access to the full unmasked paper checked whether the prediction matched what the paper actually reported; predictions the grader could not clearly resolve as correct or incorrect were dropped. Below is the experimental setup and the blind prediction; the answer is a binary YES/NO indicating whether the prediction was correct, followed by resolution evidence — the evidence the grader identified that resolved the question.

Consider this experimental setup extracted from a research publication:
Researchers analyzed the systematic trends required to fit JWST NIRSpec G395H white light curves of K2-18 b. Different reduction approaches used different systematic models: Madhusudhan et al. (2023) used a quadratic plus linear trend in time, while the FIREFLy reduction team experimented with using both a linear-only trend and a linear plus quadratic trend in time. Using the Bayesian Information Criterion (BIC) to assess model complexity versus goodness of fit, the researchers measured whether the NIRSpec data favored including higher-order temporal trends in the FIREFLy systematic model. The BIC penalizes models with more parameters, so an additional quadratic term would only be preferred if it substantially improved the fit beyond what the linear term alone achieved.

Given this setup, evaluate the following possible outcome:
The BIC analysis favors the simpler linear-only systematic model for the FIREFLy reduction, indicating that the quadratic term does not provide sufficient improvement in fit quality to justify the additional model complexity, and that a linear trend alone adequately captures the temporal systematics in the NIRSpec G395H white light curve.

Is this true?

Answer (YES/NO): YES